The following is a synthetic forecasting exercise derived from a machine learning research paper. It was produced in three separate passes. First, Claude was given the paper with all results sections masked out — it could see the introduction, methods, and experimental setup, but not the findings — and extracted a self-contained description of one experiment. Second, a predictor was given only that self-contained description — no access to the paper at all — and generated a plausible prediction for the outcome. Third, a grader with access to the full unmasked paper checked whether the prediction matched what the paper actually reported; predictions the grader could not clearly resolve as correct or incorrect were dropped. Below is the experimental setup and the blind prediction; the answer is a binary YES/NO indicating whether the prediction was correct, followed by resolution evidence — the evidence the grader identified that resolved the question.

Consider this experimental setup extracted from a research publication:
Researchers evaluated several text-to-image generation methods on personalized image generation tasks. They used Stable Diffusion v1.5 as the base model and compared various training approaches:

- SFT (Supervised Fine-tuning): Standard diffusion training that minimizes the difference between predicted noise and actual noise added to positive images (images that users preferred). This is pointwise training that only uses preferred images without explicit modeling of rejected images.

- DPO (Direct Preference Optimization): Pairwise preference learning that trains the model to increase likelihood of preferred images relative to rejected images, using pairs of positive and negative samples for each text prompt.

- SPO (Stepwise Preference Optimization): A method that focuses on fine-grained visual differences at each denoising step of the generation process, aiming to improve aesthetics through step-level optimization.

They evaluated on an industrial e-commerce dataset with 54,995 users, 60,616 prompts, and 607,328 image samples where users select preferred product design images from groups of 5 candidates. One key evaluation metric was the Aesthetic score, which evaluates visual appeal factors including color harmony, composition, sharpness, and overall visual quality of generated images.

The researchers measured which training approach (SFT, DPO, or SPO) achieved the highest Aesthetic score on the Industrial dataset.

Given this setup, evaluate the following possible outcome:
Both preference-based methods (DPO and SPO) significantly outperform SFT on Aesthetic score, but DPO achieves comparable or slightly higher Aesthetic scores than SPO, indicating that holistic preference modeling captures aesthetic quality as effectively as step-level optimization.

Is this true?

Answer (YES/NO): NO